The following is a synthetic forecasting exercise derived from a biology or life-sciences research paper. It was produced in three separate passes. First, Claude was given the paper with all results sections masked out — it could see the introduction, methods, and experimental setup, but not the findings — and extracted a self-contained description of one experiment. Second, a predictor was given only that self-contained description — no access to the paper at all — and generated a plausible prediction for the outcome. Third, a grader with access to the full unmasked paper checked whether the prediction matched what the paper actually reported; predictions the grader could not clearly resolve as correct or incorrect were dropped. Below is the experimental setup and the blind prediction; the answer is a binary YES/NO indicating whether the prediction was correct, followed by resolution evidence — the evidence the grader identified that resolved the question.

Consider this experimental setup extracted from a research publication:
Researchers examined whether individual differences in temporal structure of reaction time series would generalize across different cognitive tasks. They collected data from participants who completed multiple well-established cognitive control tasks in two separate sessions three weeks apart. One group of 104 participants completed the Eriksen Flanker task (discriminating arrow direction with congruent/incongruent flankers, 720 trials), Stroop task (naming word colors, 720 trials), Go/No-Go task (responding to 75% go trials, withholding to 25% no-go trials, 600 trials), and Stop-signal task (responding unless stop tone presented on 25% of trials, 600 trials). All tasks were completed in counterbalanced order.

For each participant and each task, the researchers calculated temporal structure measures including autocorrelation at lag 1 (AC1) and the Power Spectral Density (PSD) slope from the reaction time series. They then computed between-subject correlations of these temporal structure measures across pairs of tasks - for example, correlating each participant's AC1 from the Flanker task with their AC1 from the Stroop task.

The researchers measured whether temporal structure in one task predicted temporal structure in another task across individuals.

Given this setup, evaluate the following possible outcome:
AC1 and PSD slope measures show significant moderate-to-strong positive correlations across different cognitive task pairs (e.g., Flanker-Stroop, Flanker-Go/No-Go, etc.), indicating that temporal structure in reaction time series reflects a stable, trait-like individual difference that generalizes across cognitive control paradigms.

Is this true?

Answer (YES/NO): NO